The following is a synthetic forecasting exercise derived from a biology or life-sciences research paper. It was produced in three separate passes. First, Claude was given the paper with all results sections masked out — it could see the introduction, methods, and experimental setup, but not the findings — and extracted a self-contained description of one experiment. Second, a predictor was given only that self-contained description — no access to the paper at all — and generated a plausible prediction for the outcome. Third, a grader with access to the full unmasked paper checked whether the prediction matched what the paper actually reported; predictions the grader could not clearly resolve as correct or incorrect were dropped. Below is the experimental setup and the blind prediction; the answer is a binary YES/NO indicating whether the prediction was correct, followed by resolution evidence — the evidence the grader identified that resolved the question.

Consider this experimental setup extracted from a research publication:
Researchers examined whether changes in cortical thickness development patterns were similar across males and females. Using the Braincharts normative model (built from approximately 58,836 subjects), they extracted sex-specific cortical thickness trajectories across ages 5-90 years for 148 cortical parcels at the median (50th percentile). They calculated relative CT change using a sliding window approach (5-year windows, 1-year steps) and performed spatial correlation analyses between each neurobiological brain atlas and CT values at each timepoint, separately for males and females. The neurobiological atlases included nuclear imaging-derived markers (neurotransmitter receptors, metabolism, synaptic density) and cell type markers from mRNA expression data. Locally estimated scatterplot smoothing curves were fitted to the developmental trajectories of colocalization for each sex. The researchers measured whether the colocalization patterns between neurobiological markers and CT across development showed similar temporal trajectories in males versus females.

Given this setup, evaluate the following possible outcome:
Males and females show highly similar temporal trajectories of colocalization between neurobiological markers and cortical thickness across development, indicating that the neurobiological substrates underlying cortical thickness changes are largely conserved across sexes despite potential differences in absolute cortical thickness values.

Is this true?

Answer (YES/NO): YES